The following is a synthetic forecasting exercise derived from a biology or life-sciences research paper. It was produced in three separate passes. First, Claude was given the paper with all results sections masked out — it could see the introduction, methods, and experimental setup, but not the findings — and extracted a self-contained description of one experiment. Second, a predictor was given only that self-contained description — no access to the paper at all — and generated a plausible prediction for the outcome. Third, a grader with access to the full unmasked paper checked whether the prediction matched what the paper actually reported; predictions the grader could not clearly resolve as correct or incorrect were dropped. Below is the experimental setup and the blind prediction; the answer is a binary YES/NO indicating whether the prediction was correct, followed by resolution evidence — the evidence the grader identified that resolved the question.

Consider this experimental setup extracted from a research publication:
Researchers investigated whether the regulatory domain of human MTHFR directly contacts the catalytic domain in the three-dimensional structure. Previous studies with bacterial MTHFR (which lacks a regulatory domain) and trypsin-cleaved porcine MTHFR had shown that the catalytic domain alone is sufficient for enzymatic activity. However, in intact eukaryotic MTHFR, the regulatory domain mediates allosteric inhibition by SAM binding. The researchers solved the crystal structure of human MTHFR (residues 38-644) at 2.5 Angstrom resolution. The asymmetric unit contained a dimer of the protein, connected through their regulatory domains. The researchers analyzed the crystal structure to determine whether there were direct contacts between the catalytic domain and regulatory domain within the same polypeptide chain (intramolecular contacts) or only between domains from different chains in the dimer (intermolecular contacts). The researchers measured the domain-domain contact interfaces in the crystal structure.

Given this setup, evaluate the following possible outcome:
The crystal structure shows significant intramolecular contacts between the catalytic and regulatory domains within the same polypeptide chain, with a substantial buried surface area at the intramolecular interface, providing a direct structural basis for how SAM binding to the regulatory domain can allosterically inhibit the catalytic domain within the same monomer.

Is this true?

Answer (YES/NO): NO